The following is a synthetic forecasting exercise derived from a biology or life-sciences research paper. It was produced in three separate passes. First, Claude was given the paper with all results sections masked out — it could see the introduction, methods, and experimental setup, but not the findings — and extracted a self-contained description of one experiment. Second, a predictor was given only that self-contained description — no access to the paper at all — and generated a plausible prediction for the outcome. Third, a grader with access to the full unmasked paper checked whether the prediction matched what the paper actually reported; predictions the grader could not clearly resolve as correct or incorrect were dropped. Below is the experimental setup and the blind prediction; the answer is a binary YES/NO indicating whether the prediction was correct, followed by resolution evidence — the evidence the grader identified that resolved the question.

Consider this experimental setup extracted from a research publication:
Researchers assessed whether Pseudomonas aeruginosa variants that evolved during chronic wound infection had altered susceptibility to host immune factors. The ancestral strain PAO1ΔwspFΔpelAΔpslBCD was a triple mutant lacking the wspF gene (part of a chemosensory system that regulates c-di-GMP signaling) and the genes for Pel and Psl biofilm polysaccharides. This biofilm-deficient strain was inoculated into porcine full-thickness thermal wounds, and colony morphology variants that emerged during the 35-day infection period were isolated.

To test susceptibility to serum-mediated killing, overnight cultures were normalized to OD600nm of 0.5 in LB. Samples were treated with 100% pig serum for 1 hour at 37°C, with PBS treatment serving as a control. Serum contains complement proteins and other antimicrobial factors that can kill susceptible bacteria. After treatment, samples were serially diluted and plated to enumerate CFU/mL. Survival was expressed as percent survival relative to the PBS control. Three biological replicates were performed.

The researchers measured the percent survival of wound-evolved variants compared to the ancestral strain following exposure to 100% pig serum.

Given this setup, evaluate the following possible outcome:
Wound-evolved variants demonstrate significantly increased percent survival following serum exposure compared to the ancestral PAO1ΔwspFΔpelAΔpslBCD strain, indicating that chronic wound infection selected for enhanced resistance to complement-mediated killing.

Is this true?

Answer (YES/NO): NO